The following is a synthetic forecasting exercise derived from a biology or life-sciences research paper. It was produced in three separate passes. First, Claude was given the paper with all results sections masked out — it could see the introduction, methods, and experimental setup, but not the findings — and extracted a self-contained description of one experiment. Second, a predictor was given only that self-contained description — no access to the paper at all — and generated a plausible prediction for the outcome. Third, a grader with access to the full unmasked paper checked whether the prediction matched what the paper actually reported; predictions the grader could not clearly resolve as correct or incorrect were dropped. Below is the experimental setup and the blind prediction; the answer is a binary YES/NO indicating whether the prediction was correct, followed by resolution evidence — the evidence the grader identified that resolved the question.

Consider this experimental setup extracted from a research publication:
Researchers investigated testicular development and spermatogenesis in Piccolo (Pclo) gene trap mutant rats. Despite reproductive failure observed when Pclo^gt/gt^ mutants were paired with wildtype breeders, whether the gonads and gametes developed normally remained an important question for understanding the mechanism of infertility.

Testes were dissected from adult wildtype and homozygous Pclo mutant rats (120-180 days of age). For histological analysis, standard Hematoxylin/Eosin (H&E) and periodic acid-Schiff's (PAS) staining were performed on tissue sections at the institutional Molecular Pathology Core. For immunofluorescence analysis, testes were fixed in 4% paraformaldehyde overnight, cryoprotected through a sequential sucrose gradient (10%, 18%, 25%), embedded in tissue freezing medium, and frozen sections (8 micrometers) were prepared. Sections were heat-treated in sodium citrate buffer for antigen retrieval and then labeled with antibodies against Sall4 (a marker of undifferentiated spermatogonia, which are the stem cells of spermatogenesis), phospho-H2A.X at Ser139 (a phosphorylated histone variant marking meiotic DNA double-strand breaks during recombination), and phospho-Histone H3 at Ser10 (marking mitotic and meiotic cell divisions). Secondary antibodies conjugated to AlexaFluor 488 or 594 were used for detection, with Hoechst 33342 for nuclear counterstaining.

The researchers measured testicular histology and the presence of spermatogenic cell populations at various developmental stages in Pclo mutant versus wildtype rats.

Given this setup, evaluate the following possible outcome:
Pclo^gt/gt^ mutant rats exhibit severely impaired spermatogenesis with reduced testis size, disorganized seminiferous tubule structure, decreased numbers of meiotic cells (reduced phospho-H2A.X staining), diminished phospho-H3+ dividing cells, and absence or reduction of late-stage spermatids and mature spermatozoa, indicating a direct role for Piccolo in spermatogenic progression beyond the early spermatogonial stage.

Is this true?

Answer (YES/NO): NO